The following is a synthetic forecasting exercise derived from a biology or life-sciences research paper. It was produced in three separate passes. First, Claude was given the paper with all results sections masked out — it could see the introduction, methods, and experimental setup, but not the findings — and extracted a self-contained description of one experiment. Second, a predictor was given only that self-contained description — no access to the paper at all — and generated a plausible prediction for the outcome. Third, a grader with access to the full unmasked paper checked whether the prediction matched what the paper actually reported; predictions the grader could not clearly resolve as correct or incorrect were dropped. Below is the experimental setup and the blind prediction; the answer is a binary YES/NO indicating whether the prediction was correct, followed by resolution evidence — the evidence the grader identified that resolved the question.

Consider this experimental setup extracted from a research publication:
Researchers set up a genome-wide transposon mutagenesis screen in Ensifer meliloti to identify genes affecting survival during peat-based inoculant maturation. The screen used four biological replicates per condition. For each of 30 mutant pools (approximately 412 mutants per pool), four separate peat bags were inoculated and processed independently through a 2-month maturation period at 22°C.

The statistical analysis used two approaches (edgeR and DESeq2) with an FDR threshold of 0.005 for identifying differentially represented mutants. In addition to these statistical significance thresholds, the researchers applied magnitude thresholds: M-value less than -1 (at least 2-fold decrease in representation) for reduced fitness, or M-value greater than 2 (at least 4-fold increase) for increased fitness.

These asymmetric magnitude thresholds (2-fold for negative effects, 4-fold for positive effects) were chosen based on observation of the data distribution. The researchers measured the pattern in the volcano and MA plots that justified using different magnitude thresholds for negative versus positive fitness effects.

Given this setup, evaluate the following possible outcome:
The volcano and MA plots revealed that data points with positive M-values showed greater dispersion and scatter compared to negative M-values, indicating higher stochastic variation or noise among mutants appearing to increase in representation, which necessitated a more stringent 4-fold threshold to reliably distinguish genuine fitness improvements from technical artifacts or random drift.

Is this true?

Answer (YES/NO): NO